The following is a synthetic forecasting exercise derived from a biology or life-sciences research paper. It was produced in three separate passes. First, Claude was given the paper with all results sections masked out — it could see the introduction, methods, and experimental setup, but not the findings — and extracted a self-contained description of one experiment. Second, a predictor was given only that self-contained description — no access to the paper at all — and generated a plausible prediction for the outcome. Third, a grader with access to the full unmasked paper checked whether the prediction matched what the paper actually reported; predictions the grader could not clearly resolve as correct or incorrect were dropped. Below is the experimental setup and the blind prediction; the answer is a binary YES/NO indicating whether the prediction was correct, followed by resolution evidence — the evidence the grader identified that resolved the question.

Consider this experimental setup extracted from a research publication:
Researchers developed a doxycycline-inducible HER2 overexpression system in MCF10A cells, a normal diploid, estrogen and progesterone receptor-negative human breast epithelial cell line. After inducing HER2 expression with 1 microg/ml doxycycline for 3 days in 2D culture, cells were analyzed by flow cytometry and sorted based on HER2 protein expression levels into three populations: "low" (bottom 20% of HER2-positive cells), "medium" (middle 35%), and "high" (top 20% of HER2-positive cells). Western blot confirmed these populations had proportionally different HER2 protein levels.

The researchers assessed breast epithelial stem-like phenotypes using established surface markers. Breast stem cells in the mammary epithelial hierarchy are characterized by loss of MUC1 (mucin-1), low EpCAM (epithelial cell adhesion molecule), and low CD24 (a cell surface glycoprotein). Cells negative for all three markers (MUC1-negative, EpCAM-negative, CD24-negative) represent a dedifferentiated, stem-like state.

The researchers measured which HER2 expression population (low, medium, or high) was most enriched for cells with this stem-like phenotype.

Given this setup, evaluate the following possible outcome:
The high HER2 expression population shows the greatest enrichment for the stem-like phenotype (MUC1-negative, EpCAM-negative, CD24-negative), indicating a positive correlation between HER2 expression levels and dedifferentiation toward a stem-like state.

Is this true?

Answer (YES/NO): NO